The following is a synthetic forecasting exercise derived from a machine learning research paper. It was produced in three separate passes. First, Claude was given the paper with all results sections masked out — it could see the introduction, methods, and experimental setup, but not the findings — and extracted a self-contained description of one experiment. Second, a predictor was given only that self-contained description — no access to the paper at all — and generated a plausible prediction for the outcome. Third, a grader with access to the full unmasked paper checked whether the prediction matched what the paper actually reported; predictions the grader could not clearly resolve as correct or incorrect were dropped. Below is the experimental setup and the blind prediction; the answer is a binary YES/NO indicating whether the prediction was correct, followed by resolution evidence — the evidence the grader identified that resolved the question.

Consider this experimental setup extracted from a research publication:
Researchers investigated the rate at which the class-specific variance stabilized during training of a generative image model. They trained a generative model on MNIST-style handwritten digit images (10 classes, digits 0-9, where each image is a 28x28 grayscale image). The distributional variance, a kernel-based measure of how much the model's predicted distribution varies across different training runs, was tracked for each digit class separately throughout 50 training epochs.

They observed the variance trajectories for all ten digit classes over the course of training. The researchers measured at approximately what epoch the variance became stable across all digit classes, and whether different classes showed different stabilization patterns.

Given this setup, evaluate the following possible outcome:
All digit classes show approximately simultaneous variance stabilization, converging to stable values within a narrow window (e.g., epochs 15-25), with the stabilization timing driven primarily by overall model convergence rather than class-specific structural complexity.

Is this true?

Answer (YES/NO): YES